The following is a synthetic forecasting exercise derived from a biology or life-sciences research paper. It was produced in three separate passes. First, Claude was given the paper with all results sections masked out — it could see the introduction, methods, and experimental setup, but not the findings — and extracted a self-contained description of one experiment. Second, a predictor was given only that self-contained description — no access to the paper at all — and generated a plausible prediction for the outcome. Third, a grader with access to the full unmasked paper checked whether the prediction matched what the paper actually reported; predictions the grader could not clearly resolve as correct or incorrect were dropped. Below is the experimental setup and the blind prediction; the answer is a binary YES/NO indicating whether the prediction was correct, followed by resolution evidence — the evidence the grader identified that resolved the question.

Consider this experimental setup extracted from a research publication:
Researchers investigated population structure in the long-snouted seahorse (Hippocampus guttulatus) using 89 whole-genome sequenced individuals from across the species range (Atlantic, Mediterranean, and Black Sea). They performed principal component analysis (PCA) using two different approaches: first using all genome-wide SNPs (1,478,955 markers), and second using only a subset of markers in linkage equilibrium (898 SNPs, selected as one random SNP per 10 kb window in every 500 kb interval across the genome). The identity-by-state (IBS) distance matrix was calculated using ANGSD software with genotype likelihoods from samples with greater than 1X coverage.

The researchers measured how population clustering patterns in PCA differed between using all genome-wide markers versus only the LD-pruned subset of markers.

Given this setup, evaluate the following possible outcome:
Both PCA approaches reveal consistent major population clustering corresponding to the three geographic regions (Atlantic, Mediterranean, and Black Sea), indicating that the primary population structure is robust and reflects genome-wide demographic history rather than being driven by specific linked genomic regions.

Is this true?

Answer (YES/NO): NO